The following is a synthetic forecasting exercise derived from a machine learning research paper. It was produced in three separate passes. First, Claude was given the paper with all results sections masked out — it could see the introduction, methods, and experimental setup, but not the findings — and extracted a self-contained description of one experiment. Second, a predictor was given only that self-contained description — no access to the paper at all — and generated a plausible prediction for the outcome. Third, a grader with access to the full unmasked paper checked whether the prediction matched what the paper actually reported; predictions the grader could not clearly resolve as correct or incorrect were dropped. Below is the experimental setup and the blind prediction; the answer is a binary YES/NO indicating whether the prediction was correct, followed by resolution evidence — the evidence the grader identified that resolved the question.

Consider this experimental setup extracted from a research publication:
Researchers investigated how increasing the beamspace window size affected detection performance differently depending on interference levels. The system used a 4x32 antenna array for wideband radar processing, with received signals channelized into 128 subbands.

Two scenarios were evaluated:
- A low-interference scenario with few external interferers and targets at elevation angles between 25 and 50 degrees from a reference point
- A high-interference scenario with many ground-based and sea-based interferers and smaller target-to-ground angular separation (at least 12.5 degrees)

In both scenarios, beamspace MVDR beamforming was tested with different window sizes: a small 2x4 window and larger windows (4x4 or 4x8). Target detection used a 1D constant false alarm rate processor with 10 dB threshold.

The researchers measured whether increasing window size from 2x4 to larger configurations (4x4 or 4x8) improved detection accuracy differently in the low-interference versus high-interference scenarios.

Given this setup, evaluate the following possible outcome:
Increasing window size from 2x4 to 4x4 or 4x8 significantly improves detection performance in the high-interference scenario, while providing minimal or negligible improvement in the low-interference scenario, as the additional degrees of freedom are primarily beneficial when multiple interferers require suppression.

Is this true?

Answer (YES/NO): YES